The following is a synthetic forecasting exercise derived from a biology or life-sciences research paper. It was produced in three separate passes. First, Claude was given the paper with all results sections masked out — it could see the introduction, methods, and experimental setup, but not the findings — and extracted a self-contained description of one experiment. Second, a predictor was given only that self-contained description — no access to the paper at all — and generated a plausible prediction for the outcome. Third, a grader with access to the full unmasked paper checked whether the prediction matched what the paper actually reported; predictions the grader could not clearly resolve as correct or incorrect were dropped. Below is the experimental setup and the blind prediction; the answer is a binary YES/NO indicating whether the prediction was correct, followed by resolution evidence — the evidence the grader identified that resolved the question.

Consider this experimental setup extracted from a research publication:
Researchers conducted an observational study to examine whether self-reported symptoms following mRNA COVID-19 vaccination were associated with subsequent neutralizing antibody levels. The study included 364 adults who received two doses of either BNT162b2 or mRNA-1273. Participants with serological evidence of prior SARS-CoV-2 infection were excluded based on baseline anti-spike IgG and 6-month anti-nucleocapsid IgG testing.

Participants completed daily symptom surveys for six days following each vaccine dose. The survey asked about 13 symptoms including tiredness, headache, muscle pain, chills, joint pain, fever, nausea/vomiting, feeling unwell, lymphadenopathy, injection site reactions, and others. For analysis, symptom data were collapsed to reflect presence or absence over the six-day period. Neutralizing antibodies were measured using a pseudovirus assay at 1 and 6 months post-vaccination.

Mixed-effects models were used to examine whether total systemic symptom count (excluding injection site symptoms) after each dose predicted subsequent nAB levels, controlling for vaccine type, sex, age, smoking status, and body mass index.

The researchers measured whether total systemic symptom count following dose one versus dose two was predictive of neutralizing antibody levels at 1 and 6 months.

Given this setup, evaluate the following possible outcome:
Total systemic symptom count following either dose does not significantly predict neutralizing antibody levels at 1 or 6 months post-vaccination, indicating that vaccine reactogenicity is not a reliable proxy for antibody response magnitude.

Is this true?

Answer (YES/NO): NO